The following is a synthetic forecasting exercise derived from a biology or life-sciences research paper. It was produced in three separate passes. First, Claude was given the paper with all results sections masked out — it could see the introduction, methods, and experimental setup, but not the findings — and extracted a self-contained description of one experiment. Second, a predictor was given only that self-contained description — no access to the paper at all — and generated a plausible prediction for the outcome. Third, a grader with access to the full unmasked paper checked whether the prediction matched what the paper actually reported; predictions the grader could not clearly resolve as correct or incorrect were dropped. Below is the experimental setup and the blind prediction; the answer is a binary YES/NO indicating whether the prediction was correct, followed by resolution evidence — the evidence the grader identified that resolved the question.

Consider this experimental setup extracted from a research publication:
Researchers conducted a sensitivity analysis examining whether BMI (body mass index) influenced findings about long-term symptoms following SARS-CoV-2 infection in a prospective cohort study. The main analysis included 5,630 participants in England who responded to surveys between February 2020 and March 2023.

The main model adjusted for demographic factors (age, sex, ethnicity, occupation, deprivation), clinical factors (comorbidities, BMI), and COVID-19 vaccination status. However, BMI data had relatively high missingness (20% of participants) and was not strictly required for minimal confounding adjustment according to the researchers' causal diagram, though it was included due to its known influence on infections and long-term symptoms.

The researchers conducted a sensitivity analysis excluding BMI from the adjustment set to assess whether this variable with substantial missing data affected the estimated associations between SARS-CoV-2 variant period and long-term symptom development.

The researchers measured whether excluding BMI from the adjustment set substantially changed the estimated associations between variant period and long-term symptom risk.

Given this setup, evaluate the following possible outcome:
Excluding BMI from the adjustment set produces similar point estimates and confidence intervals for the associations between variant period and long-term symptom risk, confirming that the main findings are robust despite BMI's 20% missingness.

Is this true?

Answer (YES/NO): YES